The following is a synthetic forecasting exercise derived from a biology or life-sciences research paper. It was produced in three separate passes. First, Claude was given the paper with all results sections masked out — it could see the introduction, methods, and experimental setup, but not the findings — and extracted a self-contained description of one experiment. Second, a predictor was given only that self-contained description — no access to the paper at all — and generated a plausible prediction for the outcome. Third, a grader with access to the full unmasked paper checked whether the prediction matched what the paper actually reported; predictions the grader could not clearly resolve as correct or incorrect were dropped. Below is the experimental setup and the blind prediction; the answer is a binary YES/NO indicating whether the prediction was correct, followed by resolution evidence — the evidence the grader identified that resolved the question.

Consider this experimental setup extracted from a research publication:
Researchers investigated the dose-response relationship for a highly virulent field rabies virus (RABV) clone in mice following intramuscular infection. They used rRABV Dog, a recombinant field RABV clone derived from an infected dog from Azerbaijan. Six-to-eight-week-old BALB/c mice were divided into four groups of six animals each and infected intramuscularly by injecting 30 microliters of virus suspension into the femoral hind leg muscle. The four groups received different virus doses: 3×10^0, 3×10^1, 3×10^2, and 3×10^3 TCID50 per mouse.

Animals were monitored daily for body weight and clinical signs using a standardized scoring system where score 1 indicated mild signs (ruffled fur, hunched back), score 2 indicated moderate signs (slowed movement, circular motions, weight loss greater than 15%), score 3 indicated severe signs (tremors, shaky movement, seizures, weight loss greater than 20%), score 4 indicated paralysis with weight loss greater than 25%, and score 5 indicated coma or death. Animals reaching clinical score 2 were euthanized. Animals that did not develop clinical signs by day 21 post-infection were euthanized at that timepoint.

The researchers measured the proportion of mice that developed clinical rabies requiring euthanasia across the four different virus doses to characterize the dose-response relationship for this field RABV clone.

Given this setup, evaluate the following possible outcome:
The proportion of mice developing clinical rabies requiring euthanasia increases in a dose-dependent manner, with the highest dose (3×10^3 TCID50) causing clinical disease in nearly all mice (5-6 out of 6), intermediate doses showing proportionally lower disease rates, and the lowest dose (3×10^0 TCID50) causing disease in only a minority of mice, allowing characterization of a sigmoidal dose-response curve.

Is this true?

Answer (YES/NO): NO